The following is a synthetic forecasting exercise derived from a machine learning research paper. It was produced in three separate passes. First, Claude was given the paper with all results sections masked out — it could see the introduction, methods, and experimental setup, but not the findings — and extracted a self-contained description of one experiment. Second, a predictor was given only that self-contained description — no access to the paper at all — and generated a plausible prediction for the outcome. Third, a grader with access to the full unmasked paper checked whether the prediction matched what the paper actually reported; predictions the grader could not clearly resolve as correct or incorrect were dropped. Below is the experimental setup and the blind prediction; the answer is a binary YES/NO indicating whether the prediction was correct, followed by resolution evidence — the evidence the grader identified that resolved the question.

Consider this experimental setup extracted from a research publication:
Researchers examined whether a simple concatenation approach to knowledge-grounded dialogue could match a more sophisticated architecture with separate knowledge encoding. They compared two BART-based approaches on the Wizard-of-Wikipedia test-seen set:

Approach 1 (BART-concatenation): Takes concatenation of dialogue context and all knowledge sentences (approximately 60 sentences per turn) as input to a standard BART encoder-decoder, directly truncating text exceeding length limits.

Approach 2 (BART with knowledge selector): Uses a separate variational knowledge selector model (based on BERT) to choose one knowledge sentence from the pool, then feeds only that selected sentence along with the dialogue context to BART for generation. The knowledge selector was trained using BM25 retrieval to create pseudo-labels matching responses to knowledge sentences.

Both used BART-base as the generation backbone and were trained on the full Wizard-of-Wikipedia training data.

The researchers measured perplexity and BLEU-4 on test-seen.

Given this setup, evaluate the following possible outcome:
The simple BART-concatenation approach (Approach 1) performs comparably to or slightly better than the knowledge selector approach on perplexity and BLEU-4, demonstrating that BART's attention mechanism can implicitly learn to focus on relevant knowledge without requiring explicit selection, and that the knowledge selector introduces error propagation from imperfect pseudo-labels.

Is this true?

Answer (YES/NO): NO